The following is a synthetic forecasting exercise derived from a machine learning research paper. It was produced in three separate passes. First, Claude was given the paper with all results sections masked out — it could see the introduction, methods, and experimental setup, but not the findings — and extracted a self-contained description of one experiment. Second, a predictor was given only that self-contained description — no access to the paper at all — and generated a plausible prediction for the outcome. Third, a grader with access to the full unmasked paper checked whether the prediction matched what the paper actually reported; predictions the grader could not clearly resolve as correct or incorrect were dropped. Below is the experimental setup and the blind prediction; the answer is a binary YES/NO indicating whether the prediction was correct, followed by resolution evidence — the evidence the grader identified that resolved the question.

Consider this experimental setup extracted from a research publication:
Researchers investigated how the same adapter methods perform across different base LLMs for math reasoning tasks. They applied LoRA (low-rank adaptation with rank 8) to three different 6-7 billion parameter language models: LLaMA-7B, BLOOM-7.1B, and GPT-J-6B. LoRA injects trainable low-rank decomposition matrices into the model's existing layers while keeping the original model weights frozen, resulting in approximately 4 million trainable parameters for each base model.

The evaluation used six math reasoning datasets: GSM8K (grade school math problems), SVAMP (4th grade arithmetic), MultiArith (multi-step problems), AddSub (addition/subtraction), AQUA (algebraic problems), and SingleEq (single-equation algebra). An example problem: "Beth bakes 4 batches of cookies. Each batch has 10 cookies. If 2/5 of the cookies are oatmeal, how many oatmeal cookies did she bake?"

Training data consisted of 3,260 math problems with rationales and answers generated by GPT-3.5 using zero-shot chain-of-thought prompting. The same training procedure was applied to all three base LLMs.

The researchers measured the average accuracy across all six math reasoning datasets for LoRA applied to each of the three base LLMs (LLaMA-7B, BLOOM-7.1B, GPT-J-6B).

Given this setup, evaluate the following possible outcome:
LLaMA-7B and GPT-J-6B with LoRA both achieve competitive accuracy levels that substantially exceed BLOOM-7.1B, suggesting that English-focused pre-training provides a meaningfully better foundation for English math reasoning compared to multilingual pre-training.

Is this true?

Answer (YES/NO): NO